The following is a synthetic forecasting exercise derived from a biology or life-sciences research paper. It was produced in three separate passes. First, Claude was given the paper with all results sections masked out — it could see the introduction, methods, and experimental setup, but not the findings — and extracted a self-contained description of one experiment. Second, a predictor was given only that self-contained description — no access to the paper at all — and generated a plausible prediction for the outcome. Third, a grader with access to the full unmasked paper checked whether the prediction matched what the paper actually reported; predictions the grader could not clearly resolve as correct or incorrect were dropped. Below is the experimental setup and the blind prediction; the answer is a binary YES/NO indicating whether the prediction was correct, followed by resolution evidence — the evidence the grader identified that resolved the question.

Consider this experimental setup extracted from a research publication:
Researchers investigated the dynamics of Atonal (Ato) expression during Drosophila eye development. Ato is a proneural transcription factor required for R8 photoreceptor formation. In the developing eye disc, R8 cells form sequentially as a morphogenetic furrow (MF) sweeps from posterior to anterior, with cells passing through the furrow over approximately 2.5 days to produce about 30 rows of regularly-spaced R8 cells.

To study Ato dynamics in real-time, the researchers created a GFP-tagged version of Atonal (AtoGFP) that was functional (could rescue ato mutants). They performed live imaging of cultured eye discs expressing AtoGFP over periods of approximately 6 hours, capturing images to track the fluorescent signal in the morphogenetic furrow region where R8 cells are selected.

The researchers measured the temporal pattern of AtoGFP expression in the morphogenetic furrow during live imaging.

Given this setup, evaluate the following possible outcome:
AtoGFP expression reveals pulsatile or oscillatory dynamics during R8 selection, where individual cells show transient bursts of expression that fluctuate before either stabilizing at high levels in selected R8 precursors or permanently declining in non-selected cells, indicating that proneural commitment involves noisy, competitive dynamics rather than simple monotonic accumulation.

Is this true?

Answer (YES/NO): YES